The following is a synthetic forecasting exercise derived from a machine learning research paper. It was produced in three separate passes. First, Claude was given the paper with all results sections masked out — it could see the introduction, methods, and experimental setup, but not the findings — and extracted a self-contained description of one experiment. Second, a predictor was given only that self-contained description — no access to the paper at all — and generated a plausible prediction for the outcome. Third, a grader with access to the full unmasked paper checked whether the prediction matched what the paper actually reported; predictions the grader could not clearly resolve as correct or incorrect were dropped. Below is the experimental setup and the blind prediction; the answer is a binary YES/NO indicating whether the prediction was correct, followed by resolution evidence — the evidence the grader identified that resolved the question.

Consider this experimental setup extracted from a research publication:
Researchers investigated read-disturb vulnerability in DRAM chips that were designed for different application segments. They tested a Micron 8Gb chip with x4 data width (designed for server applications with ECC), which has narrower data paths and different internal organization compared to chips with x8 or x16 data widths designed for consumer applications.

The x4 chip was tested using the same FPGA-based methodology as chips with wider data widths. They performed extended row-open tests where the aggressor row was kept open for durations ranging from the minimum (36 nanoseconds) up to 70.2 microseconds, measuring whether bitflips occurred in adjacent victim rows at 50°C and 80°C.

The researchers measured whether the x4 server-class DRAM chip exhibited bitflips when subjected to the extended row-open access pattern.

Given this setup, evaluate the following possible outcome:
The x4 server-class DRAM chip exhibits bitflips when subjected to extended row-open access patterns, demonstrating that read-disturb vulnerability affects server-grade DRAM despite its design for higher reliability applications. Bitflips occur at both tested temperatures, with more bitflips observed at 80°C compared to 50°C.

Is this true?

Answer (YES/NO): NO